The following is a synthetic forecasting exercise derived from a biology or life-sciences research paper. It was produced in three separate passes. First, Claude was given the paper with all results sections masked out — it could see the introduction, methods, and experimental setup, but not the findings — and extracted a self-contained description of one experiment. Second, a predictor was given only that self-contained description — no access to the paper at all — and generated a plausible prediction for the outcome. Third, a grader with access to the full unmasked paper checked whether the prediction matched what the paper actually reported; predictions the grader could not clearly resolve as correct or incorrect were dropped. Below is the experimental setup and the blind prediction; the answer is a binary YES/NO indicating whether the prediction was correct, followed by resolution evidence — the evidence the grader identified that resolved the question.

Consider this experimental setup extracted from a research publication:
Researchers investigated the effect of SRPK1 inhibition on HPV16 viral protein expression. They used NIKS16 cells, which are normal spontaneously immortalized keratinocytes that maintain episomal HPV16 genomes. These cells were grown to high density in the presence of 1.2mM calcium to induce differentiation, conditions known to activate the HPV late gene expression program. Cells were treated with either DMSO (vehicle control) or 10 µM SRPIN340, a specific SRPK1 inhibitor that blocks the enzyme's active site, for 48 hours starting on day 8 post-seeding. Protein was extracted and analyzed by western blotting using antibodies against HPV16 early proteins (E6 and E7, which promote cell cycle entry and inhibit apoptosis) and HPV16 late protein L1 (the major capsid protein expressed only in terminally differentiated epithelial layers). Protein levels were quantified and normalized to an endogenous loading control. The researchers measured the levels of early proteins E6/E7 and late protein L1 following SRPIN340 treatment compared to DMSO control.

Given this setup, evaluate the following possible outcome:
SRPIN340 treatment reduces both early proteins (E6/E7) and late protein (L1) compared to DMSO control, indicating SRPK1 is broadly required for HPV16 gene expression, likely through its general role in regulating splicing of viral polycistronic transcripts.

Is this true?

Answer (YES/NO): NO